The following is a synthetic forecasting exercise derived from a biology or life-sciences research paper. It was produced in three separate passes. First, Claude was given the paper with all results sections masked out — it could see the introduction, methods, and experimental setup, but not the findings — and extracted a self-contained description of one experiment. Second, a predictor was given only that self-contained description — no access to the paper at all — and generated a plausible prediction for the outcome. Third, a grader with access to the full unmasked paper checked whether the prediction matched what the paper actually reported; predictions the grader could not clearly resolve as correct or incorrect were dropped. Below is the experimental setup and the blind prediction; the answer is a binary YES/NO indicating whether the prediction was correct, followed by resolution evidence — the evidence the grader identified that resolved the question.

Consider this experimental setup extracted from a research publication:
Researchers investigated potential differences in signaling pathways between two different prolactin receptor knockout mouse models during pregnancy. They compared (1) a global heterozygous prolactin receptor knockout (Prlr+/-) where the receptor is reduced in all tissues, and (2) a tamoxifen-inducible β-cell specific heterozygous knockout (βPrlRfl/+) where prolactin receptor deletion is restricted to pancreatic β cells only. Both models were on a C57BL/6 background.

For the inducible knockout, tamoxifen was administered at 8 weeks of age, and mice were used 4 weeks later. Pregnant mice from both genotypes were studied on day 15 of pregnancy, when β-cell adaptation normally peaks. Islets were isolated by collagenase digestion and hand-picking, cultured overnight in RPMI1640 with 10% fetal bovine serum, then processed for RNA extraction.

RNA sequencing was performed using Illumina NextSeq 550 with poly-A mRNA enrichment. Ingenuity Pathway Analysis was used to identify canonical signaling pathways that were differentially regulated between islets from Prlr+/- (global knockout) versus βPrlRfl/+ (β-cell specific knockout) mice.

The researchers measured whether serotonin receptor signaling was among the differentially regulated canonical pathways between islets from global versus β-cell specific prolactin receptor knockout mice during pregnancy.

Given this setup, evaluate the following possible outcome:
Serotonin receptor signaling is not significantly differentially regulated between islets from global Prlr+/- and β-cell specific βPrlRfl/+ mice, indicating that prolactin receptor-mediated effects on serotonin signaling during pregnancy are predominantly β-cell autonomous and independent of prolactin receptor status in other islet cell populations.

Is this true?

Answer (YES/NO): NO